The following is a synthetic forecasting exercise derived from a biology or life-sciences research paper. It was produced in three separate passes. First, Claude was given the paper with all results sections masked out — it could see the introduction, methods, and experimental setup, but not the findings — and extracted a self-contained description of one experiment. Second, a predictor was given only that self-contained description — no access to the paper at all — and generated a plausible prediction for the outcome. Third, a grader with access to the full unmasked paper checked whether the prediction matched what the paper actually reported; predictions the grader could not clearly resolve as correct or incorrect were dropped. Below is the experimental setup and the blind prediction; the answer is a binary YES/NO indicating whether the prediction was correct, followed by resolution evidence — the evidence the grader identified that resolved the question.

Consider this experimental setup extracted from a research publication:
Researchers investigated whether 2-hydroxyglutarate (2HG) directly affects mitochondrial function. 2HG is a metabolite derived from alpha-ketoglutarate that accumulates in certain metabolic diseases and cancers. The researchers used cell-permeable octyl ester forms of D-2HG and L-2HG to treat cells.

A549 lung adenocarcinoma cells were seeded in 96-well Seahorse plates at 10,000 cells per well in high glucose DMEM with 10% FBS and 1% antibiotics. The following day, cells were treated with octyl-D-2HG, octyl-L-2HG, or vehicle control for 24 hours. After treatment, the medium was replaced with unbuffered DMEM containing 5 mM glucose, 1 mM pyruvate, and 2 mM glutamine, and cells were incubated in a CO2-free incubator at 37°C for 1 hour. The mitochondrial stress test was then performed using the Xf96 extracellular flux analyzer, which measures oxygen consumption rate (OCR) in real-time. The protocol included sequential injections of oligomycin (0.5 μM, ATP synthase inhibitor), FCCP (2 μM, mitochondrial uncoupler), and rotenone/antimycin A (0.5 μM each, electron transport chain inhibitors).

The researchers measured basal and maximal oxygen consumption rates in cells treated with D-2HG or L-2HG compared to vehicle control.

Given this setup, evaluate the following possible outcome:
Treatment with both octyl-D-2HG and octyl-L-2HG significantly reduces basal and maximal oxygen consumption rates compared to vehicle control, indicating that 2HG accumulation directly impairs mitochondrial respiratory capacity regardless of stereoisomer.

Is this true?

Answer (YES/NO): YES